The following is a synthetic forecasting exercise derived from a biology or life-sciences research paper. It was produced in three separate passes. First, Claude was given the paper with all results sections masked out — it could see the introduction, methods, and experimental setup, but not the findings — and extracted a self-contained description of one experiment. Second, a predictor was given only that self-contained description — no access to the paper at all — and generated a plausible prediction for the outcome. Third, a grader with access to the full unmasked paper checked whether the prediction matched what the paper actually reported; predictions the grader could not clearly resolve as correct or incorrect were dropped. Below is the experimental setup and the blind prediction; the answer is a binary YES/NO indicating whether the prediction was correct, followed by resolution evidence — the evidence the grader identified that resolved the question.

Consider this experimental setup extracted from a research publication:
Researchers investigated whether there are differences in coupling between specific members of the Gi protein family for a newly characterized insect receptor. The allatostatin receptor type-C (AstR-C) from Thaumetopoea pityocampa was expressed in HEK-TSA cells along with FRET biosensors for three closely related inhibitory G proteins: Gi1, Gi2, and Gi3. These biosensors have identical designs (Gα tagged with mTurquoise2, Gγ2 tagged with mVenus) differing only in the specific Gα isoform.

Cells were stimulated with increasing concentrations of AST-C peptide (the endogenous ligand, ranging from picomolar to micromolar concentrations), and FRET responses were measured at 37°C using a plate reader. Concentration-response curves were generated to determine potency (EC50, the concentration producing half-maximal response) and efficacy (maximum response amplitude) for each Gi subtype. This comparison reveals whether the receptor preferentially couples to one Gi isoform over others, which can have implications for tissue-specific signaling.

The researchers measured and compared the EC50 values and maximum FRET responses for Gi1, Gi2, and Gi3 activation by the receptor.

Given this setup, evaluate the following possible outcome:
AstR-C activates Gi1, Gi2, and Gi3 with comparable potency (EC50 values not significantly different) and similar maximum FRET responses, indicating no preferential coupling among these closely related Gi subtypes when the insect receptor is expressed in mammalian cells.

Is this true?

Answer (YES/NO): NO